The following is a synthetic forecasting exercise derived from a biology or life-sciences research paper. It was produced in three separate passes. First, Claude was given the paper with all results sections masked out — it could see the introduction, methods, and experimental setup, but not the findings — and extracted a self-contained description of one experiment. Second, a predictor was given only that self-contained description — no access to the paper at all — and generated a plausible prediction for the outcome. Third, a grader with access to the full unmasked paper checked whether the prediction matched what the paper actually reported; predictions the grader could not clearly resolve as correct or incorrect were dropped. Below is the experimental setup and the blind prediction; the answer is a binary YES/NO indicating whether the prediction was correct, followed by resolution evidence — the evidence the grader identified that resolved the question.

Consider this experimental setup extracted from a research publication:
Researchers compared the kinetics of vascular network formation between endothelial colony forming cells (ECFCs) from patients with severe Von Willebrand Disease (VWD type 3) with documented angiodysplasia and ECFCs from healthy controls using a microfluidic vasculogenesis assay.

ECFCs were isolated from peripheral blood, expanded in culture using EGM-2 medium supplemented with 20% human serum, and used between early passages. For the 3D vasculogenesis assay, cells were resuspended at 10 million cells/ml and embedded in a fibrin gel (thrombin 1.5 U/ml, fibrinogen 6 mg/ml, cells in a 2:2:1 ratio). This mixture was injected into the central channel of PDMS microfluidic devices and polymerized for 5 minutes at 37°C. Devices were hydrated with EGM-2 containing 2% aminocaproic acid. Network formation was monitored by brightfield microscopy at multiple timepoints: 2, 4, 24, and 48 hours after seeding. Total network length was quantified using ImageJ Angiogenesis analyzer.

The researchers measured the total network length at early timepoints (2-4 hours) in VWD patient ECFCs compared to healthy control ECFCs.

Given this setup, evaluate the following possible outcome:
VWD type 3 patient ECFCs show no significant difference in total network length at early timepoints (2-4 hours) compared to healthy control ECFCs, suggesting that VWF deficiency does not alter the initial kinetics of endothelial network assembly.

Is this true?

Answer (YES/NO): NO